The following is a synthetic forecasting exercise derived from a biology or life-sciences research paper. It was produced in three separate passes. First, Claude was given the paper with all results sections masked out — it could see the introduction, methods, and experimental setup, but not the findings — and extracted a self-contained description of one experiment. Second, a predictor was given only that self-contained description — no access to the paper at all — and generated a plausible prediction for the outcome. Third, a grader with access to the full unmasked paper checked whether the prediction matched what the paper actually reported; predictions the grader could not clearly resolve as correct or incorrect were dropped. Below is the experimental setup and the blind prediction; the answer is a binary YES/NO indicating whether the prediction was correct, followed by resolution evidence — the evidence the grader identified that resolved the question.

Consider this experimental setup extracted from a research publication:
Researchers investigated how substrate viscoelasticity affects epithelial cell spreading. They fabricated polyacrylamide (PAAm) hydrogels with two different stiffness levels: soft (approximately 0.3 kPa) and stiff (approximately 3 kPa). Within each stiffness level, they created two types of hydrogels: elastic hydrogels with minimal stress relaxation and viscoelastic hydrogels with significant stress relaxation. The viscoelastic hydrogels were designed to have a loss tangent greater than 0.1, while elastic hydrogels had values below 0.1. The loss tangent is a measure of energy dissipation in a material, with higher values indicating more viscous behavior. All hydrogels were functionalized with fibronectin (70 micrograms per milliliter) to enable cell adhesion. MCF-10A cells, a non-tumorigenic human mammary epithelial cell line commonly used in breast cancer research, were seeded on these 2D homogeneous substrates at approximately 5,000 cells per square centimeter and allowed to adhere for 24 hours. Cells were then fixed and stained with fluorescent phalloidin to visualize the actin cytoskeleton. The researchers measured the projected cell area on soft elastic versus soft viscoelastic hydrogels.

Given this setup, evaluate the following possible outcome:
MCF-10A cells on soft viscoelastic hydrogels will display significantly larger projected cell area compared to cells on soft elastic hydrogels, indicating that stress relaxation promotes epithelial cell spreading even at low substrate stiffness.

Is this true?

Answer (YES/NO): YES